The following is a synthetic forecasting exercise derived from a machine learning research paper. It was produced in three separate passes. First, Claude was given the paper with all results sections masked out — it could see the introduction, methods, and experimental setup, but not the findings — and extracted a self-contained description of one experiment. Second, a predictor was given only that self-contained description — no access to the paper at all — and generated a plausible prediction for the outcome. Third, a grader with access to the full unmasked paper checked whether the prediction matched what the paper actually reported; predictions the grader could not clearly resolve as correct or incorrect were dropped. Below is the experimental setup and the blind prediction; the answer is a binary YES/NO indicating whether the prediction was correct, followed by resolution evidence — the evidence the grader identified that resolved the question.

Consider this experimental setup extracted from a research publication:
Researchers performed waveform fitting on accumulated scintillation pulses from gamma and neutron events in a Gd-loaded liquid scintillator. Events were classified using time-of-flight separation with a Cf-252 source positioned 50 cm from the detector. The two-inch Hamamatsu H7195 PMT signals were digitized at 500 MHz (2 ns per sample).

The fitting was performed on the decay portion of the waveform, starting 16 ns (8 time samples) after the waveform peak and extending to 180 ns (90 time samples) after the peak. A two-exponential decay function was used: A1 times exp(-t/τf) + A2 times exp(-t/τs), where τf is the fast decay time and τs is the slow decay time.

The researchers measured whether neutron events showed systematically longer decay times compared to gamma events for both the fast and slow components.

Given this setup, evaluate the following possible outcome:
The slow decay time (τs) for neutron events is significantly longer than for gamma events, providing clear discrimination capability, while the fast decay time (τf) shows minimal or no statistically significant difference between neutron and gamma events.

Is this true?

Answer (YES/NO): NO